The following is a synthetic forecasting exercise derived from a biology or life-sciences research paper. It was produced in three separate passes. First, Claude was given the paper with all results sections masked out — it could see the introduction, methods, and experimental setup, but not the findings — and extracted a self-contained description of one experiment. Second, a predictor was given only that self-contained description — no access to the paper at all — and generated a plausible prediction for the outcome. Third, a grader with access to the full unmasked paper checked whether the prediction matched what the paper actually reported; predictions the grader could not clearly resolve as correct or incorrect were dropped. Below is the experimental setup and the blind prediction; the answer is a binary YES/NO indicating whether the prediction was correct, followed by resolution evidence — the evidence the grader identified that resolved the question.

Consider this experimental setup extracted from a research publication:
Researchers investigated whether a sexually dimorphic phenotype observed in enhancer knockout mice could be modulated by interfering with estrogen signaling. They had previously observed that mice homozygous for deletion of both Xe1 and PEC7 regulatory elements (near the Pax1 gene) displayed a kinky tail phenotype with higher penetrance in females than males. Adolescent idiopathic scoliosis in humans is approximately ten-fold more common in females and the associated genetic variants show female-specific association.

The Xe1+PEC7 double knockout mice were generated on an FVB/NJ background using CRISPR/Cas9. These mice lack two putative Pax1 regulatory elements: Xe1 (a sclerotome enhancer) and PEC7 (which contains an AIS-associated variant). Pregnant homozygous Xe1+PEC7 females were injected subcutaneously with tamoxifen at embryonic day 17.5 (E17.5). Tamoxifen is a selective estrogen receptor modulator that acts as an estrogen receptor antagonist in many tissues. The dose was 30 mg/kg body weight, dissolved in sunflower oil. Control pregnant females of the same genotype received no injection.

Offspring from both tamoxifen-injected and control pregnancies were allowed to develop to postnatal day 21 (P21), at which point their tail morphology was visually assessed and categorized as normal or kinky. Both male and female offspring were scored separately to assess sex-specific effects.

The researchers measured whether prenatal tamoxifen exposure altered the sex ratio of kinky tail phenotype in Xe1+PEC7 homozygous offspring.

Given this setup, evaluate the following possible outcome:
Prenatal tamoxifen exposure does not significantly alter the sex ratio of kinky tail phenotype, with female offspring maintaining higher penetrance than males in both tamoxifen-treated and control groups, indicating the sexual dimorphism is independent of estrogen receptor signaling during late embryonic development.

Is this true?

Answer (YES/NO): NO